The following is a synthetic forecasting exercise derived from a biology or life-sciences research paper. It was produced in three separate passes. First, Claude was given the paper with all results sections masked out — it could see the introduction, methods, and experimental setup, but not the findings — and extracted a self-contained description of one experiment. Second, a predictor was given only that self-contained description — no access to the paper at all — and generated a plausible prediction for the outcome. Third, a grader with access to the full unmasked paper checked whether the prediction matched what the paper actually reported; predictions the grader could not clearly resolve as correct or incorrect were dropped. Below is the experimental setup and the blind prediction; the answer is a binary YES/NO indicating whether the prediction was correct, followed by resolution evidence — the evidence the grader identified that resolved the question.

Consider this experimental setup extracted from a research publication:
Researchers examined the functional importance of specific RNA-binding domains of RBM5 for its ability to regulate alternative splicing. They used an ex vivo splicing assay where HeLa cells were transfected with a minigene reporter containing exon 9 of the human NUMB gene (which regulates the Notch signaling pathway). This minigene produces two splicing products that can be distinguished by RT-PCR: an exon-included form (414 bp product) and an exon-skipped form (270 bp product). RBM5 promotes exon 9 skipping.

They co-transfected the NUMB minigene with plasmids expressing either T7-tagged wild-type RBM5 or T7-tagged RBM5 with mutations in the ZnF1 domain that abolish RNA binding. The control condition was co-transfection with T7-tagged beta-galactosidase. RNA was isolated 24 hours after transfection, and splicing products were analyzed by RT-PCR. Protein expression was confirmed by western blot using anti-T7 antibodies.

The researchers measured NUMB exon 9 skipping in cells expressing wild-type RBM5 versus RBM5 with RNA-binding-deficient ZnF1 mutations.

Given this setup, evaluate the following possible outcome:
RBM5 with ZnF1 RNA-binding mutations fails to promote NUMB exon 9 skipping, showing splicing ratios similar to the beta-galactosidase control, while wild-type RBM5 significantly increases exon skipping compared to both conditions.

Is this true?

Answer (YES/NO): YES